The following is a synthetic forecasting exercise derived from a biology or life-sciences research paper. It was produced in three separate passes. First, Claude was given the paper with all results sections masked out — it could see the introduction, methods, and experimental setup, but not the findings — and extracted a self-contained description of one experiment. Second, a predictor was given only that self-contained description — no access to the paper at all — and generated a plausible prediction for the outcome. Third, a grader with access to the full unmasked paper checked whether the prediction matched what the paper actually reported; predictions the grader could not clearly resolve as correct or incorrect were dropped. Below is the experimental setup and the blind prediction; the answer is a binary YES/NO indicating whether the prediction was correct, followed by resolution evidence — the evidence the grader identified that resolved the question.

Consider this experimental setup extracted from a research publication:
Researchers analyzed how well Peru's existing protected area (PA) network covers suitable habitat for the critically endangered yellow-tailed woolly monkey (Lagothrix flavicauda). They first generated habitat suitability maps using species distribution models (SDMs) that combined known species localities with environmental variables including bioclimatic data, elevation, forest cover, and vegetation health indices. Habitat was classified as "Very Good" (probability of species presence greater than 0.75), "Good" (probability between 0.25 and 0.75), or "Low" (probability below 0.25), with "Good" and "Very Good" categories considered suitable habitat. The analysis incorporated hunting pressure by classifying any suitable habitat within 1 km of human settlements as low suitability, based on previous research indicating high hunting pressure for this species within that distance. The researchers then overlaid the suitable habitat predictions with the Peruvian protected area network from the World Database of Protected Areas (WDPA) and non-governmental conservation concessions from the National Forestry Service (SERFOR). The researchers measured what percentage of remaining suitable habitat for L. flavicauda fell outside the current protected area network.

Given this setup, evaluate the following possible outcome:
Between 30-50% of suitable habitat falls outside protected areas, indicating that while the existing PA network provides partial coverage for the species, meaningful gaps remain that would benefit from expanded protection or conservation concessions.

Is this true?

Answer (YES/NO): NO